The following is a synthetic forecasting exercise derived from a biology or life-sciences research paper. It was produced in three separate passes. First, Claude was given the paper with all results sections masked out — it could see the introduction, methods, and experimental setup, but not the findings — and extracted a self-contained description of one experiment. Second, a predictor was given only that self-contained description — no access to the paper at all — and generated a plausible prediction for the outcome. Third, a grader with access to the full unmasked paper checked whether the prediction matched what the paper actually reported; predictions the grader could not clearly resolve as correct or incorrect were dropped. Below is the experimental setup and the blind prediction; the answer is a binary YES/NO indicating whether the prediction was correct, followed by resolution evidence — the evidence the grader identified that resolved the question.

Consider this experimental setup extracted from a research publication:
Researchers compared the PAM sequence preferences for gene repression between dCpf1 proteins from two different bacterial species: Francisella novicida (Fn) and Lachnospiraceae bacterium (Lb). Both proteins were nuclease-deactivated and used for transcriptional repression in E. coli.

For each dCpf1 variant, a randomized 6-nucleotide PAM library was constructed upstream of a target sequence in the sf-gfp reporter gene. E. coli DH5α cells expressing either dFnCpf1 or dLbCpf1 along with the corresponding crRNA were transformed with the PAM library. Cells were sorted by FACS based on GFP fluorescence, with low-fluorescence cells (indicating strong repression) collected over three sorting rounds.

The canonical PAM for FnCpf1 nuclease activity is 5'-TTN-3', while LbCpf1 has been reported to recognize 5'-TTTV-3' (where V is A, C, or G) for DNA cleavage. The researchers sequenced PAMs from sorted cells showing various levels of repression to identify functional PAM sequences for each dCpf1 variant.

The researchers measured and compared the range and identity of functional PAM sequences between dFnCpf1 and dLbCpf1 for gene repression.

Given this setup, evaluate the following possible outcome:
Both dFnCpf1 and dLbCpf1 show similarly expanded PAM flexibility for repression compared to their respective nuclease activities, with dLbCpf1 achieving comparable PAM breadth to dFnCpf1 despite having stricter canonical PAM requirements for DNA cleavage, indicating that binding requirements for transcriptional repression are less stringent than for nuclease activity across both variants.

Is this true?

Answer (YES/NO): NO